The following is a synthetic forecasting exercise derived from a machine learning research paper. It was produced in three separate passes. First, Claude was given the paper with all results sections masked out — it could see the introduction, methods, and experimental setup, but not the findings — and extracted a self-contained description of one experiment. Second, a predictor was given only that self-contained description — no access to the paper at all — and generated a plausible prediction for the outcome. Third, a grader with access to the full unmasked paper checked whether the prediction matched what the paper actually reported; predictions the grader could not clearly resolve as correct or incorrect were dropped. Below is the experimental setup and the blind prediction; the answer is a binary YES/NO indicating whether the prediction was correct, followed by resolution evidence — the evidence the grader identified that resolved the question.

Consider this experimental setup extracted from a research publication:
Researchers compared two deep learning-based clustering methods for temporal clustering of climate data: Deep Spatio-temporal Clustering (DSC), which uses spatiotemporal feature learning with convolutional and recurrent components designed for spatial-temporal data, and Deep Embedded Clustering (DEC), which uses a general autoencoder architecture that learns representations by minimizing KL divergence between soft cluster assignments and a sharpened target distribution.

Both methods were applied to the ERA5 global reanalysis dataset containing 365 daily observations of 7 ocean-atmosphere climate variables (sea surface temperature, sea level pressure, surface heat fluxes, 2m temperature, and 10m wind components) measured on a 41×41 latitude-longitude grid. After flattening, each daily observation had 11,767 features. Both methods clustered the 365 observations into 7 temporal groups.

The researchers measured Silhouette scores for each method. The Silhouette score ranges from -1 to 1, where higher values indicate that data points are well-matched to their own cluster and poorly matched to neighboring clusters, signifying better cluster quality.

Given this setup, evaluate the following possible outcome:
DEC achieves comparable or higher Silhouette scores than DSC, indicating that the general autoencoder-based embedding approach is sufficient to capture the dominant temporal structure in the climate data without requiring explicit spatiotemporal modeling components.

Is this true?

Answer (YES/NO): NO